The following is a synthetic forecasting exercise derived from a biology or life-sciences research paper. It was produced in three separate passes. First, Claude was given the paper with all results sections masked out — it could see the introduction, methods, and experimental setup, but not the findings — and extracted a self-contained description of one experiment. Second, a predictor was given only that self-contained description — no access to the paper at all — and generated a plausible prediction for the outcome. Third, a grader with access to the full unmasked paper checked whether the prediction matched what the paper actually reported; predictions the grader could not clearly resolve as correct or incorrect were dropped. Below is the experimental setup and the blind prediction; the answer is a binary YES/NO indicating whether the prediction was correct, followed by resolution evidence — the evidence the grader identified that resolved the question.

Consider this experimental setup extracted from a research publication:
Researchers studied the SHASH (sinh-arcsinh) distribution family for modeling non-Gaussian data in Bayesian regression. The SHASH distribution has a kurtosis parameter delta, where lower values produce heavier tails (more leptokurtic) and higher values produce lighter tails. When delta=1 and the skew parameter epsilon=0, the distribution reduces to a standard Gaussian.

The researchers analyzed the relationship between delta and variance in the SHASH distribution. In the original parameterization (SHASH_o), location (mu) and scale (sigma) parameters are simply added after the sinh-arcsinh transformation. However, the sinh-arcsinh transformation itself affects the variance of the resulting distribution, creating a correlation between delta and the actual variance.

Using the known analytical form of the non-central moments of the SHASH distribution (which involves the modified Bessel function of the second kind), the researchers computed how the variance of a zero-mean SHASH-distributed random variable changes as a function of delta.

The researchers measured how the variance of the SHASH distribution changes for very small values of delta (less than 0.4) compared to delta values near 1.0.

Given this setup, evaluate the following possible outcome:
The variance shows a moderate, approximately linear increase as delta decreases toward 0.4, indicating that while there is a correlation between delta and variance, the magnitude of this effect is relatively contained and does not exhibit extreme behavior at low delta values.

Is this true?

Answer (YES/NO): NO